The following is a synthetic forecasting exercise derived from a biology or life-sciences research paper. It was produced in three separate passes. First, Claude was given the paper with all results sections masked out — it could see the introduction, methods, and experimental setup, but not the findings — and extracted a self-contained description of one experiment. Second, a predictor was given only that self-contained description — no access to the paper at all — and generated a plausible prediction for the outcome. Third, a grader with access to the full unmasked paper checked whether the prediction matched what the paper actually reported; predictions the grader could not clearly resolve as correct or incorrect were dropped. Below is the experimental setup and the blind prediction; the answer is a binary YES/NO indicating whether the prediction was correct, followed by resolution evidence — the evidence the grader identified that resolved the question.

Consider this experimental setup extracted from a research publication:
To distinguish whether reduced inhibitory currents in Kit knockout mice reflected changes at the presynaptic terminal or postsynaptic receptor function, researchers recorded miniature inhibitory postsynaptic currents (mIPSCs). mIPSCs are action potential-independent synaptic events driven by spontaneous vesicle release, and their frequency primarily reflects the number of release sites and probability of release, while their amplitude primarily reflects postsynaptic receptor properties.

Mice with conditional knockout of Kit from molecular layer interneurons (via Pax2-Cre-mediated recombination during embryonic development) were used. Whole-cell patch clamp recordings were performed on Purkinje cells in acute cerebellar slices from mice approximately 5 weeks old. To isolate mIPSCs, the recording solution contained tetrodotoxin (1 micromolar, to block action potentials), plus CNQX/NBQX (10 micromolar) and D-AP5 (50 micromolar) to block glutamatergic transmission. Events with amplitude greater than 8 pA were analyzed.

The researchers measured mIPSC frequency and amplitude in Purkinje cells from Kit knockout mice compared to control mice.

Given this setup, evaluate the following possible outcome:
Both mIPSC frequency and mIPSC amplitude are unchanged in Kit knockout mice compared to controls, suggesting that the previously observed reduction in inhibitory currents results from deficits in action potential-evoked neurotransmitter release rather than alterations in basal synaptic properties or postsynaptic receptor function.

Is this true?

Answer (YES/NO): NO